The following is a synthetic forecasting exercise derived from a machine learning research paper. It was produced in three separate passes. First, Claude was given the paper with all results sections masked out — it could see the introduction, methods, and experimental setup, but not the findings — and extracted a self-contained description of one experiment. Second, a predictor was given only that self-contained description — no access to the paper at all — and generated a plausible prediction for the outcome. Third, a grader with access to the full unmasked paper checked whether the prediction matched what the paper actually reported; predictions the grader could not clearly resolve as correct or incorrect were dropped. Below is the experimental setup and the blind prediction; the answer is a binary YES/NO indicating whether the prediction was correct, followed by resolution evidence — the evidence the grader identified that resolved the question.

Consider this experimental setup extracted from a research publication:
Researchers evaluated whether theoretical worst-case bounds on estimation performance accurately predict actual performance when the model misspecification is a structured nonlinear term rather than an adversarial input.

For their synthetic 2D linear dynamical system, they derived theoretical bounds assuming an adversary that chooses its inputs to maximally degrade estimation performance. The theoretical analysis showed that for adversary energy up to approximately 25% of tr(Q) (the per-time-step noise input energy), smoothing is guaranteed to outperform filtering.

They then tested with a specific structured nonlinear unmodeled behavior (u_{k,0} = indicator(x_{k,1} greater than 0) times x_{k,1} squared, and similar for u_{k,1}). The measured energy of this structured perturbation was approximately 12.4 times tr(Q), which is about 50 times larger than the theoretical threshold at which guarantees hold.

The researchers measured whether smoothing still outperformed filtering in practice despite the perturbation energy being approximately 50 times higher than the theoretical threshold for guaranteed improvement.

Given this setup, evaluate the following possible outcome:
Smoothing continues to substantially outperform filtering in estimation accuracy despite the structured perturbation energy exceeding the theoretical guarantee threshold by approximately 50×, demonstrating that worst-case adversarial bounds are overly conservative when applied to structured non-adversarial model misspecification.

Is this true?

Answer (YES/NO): YES